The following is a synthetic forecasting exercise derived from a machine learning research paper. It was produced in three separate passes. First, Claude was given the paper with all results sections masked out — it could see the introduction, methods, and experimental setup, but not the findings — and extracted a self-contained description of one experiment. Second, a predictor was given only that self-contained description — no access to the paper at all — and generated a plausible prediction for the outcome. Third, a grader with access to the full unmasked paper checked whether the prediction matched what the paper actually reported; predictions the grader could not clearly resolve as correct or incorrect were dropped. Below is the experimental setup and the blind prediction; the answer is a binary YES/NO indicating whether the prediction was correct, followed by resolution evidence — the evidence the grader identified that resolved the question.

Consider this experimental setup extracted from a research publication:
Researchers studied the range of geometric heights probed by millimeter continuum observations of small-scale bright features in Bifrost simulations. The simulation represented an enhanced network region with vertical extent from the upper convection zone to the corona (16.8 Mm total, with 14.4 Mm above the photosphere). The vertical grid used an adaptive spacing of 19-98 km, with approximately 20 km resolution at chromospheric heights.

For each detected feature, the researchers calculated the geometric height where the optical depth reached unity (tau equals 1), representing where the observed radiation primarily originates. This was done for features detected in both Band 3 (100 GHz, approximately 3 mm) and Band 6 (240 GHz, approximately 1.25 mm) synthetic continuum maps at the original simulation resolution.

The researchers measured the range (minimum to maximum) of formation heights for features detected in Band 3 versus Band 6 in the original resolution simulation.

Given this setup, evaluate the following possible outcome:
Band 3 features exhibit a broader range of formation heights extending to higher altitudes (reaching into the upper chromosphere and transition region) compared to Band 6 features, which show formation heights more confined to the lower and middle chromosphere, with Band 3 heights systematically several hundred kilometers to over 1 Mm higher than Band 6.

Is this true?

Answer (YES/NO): NO